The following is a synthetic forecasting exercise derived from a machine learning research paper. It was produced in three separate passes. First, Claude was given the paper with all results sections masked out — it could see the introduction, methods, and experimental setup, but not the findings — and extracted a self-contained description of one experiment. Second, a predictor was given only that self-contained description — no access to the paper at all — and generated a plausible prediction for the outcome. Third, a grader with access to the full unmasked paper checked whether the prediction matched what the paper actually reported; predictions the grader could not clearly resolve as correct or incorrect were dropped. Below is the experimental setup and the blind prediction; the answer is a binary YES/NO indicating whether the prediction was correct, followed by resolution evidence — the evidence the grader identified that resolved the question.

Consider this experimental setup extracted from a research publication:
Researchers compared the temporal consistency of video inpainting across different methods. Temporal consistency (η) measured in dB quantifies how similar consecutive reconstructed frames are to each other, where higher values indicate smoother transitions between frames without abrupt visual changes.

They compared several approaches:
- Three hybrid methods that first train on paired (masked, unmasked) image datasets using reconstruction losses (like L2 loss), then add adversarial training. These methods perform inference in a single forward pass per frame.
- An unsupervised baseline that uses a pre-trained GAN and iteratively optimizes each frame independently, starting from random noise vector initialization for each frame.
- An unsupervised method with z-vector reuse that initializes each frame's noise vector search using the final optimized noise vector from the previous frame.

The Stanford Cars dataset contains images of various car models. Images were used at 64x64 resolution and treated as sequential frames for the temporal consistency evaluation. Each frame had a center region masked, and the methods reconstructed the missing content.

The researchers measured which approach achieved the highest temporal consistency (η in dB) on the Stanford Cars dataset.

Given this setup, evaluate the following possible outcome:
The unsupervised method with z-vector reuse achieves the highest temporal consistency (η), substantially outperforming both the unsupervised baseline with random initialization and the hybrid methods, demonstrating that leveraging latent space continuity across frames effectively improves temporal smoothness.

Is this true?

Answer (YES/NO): YES